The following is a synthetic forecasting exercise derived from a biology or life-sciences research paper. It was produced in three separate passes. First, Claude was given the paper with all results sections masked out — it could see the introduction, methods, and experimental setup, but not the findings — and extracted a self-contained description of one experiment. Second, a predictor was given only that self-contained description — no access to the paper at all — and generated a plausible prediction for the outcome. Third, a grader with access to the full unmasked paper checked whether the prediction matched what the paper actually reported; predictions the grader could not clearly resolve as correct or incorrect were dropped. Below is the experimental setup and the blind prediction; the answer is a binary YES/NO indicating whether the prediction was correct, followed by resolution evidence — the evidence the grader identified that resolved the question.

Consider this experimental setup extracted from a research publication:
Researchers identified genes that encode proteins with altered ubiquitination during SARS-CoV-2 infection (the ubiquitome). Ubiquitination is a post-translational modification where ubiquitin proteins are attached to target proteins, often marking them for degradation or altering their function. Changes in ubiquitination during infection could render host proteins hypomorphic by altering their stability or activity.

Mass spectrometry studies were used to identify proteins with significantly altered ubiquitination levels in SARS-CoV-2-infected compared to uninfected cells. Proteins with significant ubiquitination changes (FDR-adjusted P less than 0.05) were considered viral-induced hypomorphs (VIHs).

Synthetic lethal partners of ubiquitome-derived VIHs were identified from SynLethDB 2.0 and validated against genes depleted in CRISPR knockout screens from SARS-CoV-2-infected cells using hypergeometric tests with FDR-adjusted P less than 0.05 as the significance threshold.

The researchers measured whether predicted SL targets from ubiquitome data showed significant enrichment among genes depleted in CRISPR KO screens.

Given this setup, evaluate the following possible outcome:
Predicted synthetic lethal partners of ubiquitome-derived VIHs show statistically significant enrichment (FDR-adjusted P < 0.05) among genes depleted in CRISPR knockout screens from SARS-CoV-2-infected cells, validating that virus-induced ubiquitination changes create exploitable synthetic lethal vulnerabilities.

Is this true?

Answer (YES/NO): YES